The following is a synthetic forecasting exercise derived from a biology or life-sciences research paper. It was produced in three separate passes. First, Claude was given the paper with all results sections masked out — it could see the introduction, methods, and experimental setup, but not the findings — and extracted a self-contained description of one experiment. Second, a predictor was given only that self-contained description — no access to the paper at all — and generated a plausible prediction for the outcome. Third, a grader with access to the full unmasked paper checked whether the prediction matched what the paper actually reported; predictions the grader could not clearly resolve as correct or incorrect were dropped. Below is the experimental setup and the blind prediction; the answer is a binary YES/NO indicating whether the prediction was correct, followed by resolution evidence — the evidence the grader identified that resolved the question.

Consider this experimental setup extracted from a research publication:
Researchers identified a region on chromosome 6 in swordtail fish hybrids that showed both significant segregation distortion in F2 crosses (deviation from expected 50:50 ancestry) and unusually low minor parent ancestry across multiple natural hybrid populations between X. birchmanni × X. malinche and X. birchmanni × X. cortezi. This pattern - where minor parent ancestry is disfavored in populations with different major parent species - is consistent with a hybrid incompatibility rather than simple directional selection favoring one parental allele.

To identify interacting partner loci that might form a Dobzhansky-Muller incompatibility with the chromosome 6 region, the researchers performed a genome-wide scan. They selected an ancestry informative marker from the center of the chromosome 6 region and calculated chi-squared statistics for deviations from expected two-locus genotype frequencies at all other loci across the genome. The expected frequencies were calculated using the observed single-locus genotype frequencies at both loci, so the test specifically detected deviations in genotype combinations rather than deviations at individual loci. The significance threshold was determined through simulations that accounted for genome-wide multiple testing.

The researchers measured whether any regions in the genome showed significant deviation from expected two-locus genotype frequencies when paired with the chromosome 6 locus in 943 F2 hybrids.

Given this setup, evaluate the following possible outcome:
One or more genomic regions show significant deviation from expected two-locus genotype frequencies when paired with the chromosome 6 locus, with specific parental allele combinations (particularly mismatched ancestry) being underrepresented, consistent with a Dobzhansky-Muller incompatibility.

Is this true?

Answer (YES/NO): YES